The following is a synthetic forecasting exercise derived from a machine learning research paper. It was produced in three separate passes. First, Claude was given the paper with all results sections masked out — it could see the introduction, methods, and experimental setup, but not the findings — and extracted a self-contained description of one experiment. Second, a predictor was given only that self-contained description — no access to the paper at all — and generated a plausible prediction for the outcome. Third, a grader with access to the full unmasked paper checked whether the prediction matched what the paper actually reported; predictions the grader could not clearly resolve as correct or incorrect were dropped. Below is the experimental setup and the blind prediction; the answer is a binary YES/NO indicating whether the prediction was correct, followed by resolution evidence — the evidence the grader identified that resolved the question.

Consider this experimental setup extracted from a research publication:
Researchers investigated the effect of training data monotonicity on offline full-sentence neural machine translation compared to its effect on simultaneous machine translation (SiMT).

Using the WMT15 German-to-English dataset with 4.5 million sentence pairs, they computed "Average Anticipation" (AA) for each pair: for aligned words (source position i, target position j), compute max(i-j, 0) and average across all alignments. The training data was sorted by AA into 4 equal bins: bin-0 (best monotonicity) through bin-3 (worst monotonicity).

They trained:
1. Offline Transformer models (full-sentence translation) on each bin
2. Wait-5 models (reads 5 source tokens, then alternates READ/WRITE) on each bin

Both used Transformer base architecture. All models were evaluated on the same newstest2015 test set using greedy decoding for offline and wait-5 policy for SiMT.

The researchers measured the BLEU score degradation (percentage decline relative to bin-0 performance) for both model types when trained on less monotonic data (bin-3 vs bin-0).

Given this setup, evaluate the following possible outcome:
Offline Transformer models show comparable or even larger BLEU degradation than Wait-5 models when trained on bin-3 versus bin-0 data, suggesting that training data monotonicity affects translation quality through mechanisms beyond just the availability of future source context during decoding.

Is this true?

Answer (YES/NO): NO